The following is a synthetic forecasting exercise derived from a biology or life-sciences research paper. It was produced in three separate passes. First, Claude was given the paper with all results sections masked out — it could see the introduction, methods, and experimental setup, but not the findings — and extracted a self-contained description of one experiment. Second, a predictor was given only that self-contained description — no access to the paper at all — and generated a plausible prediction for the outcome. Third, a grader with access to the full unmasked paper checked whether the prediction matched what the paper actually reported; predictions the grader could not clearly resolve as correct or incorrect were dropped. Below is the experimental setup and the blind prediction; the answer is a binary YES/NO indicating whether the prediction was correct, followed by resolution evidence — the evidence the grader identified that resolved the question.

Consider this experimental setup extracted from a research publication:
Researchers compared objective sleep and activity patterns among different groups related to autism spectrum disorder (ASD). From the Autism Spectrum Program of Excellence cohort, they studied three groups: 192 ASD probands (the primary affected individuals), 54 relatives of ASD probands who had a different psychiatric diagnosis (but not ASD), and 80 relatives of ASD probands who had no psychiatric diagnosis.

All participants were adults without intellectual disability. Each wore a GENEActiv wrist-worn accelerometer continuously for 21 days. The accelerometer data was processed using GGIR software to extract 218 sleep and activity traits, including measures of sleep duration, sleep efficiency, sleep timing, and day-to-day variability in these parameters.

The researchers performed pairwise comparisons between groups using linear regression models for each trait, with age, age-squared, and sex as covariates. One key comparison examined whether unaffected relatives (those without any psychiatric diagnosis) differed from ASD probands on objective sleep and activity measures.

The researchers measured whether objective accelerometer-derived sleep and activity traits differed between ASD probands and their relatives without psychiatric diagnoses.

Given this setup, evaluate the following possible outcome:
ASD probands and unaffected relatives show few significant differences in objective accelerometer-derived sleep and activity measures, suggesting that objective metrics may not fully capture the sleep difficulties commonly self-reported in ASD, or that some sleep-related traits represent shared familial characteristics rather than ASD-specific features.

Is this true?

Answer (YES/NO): NO